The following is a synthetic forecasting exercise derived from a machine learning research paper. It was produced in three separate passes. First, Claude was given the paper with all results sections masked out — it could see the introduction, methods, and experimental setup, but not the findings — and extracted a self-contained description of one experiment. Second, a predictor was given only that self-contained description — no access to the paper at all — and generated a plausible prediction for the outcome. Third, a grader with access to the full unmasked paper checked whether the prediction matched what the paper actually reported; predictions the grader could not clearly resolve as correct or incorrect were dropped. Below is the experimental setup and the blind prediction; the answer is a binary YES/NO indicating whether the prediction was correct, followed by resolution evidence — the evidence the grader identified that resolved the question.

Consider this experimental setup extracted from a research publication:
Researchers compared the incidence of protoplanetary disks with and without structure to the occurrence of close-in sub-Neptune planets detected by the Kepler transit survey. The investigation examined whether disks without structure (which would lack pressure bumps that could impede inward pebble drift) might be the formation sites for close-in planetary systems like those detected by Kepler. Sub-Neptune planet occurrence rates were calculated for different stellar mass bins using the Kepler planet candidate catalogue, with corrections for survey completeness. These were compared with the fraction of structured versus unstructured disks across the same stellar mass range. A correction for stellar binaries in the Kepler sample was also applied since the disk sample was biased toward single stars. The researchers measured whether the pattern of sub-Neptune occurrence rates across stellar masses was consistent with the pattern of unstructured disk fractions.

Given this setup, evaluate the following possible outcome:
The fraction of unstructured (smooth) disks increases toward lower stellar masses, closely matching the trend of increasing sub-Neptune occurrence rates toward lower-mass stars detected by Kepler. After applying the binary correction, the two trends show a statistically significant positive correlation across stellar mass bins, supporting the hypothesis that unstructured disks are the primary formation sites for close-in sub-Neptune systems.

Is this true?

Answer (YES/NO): NO